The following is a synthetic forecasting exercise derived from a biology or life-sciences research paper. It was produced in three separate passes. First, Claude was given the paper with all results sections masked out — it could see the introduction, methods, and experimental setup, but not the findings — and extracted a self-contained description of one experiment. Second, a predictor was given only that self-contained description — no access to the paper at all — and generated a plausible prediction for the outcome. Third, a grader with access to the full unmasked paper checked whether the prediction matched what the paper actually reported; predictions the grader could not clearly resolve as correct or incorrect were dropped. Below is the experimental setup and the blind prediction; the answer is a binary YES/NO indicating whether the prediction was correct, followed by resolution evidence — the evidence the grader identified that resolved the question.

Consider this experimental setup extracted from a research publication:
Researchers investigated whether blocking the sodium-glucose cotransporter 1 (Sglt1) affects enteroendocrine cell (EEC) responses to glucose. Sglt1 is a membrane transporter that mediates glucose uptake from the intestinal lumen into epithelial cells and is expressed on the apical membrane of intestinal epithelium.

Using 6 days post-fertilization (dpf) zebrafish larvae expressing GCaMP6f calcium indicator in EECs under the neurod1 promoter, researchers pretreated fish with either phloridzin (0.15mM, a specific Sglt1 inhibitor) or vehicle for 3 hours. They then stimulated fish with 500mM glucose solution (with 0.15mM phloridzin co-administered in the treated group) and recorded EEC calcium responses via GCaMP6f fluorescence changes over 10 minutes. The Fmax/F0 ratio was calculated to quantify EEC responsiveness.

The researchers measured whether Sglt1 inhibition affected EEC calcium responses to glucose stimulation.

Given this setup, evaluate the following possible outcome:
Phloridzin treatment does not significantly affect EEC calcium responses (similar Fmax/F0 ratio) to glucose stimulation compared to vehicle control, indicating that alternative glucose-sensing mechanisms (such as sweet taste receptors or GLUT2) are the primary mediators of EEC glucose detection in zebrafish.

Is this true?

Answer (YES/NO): NO